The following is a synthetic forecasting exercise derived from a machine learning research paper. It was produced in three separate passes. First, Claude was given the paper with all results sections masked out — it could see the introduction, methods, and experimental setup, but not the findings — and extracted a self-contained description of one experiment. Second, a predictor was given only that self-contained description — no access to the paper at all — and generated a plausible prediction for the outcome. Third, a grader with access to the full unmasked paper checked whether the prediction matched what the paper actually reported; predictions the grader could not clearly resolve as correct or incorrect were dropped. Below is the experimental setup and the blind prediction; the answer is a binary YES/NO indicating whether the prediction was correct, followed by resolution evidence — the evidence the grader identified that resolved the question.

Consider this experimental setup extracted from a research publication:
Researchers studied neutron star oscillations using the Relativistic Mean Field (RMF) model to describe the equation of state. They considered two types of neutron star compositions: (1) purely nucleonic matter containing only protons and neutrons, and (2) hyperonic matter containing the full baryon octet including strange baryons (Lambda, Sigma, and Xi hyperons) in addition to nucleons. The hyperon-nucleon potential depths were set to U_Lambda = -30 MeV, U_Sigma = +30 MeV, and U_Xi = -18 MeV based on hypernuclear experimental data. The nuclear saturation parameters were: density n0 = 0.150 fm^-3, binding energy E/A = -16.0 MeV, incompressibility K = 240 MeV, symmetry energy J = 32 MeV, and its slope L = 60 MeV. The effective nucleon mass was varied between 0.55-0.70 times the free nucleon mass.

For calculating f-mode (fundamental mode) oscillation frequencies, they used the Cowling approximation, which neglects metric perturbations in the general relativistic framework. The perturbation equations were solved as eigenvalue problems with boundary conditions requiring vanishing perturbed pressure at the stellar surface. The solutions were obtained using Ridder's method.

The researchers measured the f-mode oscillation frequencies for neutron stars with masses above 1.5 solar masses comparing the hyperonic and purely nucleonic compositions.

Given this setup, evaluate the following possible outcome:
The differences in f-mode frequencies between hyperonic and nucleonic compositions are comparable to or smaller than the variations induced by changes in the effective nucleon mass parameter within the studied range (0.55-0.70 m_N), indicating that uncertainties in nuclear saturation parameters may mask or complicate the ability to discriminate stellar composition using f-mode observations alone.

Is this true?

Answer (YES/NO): YES